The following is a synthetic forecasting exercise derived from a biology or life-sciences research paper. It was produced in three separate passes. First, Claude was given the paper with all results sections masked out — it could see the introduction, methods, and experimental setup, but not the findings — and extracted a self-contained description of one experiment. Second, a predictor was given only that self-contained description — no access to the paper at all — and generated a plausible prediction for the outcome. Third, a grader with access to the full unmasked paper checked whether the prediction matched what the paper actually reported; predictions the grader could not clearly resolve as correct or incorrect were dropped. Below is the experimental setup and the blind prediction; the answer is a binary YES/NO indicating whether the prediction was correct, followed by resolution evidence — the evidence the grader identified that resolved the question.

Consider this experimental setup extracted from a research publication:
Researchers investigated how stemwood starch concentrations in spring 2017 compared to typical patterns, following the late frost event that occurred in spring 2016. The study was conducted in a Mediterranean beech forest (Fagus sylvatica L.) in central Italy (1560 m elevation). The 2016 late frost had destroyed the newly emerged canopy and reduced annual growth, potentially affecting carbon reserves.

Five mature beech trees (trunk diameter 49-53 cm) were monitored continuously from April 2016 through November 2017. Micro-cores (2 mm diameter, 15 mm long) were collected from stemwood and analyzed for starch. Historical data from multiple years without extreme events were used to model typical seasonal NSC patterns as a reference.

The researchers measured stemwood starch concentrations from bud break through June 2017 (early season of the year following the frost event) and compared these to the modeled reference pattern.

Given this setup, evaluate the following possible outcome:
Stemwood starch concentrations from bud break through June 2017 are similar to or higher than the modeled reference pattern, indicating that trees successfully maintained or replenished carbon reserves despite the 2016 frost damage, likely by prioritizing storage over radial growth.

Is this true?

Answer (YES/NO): NO